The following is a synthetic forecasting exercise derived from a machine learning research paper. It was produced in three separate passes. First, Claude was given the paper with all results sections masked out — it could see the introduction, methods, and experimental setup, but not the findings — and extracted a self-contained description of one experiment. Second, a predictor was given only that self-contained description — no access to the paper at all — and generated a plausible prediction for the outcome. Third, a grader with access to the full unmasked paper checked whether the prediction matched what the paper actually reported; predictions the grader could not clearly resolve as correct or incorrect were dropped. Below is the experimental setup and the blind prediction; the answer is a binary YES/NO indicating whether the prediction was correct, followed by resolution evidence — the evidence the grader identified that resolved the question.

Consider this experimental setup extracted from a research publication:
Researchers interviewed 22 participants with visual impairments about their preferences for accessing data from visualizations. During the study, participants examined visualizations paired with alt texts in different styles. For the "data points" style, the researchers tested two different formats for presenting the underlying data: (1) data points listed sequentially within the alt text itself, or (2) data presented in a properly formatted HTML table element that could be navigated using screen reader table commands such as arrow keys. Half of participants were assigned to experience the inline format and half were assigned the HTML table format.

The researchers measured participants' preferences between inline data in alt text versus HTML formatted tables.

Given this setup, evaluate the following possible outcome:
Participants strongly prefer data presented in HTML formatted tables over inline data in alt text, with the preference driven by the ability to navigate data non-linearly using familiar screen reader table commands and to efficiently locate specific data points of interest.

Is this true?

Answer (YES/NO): YES